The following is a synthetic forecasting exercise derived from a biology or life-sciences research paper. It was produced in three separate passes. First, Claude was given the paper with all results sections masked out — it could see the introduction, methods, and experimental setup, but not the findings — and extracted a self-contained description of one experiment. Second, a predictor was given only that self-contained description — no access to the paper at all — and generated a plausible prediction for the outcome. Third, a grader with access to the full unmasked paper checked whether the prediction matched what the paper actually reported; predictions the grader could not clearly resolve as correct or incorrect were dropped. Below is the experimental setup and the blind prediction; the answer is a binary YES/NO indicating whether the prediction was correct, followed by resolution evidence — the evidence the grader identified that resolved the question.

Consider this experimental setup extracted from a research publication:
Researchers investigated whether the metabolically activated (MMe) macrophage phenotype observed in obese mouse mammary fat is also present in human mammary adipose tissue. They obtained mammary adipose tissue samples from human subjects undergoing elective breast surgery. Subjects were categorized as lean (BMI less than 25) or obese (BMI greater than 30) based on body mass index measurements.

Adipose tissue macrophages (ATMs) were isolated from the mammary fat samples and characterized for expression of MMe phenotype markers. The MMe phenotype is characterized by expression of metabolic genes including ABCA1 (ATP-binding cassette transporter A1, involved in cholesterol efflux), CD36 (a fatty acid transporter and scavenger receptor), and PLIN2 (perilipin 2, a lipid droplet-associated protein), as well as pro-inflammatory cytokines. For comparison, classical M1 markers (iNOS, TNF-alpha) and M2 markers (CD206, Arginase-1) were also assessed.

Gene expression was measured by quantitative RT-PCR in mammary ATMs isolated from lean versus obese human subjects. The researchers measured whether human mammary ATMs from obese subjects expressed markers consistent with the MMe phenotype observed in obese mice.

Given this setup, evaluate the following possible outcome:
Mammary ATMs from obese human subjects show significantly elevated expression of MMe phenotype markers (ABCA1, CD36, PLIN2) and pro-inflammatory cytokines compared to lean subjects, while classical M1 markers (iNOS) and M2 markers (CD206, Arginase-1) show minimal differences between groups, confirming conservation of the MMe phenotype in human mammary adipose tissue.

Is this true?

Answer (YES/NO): NO